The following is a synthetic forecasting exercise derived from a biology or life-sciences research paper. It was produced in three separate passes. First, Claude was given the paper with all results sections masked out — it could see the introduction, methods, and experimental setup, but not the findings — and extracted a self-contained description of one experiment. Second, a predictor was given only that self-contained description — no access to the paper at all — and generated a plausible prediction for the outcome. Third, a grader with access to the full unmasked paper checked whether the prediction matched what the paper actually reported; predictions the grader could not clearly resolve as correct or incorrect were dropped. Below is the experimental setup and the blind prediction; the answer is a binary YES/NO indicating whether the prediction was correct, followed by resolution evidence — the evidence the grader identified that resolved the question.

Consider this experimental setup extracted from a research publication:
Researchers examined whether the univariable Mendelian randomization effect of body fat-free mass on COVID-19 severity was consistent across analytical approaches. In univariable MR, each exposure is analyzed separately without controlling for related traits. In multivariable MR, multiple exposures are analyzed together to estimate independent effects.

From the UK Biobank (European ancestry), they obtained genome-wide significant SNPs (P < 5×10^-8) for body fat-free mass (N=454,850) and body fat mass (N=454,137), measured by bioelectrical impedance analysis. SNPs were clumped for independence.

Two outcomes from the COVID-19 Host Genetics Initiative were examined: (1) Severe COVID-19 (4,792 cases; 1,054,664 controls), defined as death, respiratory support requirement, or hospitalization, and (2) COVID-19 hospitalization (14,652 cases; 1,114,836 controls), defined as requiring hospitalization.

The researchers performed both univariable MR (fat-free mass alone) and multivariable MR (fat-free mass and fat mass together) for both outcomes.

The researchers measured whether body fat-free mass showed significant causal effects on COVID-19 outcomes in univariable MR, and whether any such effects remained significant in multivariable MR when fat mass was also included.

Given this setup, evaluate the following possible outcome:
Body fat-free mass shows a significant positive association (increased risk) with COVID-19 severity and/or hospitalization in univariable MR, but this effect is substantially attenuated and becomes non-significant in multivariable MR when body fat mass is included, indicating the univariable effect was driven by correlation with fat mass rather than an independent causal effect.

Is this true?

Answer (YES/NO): YES